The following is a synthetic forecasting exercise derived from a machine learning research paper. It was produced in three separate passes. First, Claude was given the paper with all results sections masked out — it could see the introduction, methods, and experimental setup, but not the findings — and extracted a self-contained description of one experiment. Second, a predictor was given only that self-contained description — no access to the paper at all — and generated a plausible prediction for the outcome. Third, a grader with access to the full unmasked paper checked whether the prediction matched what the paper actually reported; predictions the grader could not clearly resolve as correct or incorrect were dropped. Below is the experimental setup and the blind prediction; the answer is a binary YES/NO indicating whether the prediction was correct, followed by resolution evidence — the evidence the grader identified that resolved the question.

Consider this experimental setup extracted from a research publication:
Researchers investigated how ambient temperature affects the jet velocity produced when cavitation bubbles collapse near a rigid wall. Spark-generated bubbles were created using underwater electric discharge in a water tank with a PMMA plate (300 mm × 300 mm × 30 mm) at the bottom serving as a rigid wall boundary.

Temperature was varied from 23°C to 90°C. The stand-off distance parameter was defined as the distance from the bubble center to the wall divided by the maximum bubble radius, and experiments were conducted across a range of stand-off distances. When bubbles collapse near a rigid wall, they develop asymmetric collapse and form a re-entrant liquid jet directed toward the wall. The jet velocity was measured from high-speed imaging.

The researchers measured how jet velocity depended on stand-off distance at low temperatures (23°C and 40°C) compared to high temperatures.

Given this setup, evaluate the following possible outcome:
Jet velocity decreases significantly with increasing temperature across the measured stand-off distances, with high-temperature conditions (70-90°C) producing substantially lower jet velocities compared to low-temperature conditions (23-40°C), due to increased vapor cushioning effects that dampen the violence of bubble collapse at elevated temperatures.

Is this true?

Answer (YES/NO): NO